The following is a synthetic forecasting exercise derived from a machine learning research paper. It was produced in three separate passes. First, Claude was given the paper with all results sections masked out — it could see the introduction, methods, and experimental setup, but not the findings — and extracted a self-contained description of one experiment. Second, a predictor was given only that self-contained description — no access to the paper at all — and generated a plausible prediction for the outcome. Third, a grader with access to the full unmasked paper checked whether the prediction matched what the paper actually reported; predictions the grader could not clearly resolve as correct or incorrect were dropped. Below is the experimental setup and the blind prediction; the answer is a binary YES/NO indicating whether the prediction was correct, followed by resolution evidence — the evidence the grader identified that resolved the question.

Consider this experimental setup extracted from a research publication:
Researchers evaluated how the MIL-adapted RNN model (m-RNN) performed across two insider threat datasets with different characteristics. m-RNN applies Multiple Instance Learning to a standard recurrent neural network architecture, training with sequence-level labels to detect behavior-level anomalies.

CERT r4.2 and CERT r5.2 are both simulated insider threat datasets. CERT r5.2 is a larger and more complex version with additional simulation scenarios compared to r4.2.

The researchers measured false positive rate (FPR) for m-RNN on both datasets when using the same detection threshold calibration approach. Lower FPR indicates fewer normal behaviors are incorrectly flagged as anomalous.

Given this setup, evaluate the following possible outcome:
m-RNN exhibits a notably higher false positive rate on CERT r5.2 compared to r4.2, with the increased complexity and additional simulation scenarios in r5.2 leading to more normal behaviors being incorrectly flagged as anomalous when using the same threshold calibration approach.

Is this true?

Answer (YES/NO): NO